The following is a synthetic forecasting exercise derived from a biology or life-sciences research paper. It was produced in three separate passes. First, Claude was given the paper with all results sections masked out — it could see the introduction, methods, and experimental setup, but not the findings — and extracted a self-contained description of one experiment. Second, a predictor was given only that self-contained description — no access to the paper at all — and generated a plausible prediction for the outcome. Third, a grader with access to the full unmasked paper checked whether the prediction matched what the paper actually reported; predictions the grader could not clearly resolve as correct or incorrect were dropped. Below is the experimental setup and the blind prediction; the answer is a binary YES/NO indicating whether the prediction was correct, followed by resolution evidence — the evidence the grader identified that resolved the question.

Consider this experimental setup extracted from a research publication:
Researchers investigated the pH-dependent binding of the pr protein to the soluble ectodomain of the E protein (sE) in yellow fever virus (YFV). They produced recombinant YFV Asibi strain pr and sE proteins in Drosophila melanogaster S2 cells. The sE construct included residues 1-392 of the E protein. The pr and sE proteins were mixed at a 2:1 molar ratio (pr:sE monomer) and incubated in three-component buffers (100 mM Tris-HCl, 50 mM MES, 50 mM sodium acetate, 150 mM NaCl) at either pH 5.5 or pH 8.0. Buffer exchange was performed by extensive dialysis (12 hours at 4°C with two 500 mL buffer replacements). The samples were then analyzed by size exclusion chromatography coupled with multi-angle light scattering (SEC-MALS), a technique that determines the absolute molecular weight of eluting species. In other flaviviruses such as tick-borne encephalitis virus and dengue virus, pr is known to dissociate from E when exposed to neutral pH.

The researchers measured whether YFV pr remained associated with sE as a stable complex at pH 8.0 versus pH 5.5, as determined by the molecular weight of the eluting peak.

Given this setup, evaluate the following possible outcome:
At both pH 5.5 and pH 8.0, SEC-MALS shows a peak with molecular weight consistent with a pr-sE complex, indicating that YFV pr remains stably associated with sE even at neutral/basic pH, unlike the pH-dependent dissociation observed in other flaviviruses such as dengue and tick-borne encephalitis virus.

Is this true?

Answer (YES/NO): YES